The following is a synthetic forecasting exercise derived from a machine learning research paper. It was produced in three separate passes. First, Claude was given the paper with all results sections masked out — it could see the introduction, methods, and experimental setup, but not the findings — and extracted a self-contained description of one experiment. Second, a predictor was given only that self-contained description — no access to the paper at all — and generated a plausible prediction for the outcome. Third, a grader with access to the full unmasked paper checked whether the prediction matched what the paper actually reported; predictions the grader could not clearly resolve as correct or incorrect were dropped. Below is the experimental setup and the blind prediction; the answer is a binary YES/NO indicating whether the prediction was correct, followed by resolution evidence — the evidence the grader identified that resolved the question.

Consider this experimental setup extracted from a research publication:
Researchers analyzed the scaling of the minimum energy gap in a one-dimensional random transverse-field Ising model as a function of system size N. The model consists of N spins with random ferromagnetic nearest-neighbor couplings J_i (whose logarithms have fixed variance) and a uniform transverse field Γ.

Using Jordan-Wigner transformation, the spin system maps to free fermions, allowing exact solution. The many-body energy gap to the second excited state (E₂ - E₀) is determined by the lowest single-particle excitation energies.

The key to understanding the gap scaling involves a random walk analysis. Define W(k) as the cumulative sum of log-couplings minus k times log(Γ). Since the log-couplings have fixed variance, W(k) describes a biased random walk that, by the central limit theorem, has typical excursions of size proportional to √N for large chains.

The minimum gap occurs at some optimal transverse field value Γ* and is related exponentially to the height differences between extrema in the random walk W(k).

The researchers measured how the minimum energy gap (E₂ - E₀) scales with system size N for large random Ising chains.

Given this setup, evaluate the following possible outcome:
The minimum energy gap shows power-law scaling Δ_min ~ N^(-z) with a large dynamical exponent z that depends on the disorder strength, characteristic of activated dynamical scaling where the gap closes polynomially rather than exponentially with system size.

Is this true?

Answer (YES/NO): NO